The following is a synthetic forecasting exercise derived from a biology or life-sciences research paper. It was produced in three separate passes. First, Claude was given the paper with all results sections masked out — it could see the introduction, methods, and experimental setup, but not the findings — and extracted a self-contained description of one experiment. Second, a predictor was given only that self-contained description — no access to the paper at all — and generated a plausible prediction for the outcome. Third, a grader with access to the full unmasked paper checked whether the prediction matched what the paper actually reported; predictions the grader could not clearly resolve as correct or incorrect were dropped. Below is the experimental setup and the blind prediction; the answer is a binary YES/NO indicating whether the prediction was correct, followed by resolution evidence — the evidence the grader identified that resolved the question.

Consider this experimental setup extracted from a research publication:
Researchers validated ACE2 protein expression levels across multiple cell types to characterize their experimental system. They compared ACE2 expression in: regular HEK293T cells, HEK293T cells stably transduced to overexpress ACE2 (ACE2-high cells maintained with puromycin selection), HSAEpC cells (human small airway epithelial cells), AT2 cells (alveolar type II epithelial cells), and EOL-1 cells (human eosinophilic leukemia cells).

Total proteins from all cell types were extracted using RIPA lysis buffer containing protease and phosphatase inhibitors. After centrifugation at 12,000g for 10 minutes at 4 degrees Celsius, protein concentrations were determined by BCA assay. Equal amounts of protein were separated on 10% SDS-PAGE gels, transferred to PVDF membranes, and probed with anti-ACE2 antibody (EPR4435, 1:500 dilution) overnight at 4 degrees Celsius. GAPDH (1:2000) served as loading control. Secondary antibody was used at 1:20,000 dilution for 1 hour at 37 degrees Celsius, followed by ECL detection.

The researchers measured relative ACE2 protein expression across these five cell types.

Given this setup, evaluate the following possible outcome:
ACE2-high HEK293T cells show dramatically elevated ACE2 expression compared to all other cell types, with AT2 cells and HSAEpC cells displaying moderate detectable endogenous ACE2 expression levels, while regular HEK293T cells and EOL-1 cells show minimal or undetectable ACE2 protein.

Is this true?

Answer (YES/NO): NO